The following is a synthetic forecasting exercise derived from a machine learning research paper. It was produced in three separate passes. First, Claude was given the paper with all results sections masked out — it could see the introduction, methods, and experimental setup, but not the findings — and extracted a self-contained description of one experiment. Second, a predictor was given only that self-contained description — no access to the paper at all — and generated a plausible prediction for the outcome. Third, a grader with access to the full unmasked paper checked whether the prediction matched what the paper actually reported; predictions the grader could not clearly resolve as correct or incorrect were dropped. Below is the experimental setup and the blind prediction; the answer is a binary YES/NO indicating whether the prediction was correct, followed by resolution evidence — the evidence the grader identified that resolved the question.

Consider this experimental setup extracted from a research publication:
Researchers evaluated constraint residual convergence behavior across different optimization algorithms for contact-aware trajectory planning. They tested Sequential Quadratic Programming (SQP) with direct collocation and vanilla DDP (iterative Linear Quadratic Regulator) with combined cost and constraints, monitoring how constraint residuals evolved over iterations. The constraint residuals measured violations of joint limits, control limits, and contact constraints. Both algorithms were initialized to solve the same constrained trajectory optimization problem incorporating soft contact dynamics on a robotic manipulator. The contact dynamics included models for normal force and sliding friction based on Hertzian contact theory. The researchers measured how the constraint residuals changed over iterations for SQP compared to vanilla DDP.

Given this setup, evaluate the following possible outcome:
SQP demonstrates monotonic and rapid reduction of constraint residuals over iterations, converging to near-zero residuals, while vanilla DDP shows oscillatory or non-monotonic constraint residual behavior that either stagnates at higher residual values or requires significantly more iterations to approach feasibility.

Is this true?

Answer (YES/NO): NO